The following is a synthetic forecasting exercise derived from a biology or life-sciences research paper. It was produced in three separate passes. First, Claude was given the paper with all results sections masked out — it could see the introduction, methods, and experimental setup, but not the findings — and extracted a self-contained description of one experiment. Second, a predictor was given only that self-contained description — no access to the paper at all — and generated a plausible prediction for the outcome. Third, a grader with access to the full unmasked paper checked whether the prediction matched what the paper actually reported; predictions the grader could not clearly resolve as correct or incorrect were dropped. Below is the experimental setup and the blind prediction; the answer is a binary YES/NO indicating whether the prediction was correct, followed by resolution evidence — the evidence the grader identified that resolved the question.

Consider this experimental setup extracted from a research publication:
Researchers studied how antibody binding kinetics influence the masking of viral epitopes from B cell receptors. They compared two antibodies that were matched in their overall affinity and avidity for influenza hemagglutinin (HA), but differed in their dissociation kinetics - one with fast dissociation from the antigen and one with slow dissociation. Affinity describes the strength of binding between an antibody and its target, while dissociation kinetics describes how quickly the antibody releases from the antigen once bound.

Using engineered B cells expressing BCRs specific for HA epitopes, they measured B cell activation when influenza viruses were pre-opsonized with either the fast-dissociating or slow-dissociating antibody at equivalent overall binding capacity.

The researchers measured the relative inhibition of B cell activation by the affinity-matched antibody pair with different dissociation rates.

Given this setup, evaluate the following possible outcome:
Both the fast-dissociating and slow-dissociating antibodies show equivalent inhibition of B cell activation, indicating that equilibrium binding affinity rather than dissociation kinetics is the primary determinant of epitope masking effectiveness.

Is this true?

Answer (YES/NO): NO